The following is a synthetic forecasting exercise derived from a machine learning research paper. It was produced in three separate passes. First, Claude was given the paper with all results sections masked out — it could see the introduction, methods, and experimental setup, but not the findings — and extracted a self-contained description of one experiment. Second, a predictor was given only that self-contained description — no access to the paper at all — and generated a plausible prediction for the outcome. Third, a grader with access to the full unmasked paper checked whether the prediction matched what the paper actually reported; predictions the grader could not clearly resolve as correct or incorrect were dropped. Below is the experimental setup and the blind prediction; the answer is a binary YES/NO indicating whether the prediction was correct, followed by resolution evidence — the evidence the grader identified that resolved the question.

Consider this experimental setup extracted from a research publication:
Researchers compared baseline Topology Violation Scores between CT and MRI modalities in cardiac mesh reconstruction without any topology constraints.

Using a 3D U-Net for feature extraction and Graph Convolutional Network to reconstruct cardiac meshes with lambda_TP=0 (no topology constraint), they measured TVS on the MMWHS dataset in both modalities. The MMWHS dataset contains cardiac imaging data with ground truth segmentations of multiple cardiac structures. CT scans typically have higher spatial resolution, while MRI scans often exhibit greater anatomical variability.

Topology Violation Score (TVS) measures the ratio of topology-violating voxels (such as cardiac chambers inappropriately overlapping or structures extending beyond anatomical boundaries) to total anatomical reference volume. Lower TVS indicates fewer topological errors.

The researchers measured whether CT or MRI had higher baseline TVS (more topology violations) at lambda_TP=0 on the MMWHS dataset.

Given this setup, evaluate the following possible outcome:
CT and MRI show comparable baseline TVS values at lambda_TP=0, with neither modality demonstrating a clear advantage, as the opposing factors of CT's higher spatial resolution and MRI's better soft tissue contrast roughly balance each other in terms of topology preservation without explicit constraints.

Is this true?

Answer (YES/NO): NO